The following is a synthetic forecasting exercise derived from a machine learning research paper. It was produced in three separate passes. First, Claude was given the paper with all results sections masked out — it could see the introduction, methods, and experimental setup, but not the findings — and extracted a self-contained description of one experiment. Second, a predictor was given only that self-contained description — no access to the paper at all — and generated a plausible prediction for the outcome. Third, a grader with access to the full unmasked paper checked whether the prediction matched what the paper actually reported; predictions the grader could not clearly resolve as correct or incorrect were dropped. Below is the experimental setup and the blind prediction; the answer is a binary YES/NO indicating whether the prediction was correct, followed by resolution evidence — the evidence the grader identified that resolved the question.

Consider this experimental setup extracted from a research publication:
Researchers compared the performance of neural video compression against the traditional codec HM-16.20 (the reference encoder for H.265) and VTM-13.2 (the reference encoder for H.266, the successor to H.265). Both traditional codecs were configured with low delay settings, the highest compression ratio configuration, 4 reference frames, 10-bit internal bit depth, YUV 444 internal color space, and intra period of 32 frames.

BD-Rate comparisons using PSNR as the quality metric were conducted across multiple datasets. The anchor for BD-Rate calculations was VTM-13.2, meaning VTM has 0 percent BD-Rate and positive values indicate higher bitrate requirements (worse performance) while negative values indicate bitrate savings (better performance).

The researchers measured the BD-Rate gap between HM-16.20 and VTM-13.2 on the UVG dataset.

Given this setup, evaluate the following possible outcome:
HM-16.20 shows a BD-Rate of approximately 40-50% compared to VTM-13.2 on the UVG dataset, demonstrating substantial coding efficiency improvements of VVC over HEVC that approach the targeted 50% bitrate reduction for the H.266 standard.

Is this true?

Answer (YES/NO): YES